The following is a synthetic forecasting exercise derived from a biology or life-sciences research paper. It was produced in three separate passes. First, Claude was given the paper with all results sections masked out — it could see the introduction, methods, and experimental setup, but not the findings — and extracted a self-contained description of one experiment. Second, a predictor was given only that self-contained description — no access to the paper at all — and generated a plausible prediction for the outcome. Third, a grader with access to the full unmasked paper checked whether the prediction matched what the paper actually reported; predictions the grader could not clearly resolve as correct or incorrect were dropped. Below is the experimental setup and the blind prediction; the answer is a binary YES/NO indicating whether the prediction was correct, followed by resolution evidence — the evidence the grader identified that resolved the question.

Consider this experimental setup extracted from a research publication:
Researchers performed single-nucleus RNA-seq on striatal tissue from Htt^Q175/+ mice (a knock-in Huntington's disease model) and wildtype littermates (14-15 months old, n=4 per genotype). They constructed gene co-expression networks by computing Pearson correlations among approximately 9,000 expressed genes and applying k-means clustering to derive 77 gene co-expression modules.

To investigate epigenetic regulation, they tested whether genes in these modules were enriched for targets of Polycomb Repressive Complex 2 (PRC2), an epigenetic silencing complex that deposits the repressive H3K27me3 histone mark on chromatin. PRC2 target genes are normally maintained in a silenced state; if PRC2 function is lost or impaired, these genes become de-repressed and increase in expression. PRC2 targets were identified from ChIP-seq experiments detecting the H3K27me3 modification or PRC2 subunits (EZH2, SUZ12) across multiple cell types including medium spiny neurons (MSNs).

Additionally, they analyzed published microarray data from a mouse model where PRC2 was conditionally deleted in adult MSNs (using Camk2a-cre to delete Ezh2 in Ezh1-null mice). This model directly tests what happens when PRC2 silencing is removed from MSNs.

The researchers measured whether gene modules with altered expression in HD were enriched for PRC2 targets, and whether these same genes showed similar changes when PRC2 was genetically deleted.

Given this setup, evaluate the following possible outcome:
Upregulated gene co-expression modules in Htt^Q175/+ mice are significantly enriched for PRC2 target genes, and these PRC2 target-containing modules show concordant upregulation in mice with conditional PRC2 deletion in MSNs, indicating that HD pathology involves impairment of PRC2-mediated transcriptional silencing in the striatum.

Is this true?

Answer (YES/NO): NO